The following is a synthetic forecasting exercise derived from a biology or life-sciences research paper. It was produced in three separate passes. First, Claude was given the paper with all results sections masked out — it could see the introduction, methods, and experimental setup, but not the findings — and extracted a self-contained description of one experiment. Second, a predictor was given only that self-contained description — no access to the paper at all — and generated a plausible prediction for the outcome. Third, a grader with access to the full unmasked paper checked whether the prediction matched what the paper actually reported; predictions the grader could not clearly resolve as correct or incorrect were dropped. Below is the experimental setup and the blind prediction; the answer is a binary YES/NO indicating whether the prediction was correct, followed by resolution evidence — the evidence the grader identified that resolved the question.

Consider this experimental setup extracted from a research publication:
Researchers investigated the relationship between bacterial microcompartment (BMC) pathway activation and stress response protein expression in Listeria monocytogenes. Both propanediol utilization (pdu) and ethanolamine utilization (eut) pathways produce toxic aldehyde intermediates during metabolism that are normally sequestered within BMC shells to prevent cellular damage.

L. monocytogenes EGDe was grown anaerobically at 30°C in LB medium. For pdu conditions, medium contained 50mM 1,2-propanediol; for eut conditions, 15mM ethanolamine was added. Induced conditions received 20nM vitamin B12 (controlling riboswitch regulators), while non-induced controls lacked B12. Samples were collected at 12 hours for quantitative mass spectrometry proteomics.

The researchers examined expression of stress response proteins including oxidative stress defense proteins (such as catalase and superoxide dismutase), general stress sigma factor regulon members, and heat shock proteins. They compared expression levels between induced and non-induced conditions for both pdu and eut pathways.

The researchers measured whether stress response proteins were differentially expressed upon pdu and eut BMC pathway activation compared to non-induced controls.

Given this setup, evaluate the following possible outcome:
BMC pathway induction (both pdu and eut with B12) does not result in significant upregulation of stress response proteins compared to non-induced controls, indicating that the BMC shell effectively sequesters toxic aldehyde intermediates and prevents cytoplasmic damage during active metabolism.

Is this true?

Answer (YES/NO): NO